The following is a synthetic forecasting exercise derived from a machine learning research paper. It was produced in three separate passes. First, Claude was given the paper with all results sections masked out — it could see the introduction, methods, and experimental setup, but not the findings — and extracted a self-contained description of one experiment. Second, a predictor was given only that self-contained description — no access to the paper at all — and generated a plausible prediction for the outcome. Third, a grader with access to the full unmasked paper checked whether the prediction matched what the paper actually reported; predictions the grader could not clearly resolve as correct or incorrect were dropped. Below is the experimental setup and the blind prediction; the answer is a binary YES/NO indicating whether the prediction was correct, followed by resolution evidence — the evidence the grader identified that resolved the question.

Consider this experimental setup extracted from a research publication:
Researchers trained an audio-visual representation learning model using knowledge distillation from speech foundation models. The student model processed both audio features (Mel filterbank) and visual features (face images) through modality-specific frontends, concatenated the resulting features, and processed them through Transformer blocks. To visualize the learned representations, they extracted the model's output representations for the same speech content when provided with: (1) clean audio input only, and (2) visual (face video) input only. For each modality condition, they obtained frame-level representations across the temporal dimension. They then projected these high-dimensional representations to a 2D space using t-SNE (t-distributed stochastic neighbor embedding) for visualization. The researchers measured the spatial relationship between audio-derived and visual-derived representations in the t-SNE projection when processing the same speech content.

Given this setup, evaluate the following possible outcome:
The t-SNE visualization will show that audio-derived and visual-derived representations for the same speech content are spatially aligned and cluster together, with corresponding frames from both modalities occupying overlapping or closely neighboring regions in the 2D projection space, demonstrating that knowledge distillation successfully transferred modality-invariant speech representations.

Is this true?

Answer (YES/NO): YES